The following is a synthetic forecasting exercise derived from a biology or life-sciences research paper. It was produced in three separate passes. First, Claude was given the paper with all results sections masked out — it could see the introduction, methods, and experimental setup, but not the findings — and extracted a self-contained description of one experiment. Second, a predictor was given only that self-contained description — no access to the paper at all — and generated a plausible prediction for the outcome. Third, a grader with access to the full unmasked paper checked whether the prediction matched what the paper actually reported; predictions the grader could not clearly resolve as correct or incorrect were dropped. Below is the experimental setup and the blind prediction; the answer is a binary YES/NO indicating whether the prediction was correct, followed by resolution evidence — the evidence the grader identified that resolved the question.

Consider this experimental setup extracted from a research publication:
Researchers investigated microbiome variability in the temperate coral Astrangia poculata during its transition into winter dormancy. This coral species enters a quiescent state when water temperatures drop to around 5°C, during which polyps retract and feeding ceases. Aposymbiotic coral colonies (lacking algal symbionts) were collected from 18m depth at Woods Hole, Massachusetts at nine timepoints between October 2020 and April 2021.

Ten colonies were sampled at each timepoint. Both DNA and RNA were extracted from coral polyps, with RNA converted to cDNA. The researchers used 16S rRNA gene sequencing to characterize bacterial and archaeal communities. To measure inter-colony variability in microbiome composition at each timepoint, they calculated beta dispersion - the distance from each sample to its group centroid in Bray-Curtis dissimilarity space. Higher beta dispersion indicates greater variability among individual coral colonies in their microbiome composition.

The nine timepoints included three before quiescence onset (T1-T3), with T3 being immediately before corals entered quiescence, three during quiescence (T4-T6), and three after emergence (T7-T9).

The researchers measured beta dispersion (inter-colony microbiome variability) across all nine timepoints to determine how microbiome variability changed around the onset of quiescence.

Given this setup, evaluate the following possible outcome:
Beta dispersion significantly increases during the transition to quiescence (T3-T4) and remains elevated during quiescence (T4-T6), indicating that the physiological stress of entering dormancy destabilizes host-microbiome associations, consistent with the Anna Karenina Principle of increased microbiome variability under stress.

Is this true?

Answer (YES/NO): NO